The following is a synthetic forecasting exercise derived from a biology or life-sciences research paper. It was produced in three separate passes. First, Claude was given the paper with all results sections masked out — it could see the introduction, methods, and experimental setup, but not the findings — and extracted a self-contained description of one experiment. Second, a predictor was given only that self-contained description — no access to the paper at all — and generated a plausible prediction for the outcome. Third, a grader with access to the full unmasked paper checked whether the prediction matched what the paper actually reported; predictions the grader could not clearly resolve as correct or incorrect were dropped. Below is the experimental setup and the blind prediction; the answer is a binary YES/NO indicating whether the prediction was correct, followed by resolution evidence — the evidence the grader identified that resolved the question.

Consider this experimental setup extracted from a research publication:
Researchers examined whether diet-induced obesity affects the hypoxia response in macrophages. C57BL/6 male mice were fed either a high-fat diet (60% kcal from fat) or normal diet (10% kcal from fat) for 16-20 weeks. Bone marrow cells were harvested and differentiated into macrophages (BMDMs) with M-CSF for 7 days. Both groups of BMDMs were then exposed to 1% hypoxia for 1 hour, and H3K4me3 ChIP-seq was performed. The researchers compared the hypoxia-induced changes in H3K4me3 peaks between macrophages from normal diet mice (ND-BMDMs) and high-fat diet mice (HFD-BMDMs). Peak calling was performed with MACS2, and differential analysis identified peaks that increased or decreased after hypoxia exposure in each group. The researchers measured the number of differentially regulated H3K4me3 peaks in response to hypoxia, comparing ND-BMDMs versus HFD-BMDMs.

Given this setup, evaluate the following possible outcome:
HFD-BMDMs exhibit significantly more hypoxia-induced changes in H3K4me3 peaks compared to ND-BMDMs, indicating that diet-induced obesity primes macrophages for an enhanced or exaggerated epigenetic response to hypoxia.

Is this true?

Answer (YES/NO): NO